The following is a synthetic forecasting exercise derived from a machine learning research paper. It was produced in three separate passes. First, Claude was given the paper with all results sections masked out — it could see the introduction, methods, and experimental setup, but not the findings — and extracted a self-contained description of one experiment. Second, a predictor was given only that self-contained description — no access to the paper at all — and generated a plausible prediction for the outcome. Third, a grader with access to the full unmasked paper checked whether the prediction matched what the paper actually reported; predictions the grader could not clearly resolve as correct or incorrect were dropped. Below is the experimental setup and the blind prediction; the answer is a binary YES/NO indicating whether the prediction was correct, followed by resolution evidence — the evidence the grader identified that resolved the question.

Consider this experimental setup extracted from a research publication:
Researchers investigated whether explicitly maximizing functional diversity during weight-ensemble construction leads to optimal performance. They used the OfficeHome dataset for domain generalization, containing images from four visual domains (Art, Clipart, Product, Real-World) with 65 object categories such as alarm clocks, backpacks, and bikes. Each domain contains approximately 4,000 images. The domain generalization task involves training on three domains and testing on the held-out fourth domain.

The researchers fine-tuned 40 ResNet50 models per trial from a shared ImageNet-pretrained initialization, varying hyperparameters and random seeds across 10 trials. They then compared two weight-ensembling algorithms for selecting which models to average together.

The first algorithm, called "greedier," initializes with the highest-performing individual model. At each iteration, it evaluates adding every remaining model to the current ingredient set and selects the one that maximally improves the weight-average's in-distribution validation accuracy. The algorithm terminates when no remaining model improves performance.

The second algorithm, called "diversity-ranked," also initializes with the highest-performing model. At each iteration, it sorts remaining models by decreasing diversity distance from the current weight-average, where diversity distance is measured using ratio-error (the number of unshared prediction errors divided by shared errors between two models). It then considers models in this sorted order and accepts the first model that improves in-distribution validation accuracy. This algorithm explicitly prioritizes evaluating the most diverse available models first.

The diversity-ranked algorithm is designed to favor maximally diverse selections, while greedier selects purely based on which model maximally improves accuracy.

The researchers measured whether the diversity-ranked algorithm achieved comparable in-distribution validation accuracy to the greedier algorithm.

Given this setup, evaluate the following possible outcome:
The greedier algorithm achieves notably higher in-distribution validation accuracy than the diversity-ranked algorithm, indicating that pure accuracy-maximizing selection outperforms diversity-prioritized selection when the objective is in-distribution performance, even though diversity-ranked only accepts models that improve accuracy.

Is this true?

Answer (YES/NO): YES